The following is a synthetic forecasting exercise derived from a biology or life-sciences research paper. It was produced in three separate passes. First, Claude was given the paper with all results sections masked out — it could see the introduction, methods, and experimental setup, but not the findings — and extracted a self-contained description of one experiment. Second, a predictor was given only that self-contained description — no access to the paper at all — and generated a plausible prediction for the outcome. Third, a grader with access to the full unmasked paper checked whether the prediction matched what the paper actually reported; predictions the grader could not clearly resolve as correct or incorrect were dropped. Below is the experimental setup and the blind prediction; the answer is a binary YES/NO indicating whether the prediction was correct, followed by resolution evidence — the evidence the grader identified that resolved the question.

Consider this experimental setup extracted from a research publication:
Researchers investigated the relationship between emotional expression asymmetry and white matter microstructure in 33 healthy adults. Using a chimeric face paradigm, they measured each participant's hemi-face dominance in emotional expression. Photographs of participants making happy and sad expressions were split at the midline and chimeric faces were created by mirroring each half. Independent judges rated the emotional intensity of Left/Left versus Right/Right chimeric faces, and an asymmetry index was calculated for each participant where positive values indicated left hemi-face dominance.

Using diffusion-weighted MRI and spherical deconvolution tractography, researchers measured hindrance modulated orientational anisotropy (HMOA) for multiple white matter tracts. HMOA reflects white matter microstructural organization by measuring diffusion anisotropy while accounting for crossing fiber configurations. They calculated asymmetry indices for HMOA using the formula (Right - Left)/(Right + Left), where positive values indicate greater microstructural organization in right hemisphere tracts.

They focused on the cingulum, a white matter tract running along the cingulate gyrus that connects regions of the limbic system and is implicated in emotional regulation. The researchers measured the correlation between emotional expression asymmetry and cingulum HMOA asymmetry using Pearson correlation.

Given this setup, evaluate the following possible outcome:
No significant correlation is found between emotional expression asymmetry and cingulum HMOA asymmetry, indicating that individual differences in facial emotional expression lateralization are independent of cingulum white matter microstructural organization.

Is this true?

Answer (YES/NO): YES